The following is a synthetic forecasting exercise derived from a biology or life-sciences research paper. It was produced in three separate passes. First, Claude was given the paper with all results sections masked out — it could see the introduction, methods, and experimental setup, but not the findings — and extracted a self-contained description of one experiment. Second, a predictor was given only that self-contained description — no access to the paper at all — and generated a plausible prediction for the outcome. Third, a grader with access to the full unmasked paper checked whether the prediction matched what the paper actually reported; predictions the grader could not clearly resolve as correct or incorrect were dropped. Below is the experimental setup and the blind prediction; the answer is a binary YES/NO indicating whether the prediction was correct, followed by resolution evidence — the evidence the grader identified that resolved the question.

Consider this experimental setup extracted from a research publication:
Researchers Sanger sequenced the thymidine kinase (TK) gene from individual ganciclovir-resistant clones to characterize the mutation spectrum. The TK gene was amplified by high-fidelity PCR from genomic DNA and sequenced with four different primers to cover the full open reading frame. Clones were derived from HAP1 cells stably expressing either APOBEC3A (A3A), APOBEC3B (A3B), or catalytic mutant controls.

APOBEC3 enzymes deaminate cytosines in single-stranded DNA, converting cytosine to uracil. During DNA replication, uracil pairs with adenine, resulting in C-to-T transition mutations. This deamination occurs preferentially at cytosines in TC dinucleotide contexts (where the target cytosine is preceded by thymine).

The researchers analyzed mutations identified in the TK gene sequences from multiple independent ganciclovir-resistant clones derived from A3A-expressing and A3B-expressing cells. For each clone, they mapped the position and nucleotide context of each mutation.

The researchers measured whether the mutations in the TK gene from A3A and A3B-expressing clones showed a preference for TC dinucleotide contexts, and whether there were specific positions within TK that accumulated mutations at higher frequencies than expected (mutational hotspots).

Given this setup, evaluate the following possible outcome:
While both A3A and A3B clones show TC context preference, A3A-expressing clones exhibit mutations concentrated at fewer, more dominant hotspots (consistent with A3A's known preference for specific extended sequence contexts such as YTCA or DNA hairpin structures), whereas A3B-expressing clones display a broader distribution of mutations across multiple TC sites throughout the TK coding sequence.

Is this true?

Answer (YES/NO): NO